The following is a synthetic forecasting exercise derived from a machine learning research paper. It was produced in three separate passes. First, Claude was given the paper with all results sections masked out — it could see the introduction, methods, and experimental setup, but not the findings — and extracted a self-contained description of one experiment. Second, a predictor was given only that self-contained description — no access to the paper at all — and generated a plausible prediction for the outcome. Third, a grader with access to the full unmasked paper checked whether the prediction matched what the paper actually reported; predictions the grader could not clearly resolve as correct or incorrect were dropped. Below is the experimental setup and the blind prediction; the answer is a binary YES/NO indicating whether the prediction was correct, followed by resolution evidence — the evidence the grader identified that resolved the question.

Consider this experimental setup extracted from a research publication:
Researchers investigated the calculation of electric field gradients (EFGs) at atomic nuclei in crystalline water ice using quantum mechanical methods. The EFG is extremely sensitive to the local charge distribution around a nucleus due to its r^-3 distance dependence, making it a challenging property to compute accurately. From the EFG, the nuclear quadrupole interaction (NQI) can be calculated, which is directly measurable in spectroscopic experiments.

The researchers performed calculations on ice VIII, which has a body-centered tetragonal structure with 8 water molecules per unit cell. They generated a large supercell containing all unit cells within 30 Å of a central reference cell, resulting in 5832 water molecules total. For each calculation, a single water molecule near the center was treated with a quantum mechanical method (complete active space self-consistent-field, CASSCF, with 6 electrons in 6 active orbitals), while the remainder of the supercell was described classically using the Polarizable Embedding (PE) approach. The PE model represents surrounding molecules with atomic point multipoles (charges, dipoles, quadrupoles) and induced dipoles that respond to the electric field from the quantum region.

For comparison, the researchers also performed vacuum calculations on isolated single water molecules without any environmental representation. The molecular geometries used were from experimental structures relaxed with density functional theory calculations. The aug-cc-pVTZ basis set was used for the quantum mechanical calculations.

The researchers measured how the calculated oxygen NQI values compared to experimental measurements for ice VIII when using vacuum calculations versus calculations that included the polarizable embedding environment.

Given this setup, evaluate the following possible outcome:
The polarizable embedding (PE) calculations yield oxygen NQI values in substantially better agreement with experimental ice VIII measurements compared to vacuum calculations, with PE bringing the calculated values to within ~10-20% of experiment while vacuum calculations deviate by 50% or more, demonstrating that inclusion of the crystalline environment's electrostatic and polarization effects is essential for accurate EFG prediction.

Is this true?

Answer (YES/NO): NO